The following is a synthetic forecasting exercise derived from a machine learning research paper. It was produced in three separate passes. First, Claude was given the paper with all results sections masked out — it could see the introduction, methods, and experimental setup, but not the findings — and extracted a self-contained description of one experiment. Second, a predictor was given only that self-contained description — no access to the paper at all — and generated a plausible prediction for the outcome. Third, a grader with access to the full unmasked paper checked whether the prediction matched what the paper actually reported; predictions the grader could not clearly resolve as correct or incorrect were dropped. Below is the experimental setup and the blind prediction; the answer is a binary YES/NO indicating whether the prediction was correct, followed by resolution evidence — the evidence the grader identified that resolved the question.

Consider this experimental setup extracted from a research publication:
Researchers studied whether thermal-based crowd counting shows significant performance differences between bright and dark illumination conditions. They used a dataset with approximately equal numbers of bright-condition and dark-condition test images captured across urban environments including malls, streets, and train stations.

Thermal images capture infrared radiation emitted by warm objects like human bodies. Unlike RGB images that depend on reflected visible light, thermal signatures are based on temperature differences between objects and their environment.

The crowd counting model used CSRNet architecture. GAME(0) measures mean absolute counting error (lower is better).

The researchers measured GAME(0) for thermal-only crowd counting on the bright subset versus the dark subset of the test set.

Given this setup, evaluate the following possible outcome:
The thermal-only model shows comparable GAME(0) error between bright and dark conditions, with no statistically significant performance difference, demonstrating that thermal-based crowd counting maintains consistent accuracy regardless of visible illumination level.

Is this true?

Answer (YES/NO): NO